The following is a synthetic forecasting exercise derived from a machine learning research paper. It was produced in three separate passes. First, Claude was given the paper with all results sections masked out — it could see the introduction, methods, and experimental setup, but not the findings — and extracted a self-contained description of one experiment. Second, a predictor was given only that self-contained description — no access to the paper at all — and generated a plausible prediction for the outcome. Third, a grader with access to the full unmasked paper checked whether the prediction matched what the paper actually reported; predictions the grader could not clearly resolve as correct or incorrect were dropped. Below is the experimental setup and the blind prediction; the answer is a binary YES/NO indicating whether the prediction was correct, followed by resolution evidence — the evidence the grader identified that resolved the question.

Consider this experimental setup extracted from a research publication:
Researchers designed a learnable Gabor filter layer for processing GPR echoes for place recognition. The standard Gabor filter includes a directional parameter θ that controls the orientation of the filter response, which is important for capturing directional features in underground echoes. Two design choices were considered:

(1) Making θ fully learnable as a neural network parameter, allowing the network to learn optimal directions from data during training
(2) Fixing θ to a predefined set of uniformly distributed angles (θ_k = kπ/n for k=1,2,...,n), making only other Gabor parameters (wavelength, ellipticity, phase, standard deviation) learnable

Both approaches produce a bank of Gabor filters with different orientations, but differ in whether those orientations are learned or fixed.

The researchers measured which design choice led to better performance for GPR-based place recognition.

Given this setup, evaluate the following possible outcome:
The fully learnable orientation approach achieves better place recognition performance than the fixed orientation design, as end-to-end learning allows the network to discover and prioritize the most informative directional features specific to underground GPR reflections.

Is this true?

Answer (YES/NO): NO